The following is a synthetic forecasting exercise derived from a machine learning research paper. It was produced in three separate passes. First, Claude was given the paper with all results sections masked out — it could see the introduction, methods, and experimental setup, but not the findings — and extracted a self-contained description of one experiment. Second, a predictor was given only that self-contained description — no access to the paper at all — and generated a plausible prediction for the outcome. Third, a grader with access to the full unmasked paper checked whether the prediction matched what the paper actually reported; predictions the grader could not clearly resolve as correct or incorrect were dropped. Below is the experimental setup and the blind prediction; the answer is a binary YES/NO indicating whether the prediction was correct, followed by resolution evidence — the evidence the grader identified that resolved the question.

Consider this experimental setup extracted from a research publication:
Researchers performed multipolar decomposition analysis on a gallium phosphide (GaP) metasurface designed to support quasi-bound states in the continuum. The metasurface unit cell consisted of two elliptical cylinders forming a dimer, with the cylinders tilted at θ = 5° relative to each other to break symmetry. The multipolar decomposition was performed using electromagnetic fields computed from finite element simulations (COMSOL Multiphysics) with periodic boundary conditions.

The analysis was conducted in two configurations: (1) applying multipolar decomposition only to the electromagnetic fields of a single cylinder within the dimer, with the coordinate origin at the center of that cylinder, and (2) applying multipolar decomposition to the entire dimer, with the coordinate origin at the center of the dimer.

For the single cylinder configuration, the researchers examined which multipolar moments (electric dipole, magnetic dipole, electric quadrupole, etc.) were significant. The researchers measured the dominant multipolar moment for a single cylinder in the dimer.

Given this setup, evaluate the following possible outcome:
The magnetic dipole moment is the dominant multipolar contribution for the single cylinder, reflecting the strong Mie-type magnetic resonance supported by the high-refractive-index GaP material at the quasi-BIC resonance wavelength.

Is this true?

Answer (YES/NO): NO